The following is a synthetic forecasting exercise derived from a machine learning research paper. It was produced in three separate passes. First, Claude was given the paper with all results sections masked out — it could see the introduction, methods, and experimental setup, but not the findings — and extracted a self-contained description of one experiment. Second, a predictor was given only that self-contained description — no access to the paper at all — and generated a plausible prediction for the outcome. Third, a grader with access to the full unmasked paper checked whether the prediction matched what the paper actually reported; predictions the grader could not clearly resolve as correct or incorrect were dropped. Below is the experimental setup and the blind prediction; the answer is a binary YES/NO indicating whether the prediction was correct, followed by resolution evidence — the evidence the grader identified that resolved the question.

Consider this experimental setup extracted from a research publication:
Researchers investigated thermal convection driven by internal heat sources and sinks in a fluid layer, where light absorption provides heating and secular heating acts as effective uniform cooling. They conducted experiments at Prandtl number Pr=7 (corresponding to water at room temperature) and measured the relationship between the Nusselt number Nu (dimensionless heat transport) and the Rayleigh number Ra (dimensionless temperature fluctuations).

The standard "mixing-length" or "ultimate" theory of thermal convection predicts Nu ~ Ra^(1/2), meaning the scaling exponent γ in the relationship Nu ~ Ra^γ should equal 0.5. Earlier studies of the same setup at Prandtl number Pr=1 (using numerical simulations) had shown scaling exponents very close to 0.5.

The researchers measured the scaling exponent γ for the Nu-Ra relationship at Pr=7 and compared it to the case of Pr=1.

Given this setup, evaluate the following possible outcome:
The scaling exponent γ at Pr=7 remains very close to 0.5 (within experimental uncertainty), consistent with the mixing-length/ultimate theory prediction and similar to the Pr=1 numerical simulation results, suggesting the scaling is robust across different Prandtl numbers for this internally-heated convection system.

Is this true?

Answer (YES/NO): NO